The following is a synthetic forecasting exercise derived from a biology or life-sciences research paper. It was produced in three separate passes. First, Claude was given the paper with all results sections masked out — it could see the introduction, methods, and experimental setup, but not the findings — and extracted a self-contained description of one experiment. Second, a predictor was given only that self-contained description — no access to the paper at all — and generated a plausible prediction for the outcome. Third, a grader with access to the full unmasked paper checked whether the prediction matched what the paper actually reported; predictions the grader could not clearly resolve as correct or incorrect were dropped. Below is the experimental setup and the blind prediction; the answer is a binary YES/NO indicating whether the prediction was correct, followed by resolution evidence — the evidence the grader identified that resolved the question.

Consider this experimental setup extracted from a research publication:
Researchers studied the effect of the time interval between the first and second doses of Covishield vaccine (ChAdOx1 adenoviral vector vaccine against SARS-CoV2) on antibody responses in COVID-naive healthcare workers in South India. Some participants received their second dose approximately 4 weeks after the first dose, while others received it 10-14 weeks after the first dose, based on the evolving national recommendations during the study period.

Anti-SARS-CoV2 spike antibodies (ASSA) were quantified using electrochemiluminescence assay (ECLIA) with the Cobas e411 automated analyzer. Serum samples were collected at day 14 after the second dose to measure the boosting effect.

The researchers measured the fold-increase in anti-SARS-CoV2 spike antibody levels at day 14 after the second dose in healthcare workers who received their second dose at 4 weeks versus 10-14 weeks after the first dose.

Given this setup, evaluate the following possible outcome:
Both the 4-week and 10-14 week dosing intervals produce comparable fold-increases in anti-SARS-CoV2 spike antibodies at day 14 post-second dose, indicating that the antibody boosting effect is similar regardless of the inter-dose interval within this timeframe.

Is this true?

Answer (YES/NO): NO